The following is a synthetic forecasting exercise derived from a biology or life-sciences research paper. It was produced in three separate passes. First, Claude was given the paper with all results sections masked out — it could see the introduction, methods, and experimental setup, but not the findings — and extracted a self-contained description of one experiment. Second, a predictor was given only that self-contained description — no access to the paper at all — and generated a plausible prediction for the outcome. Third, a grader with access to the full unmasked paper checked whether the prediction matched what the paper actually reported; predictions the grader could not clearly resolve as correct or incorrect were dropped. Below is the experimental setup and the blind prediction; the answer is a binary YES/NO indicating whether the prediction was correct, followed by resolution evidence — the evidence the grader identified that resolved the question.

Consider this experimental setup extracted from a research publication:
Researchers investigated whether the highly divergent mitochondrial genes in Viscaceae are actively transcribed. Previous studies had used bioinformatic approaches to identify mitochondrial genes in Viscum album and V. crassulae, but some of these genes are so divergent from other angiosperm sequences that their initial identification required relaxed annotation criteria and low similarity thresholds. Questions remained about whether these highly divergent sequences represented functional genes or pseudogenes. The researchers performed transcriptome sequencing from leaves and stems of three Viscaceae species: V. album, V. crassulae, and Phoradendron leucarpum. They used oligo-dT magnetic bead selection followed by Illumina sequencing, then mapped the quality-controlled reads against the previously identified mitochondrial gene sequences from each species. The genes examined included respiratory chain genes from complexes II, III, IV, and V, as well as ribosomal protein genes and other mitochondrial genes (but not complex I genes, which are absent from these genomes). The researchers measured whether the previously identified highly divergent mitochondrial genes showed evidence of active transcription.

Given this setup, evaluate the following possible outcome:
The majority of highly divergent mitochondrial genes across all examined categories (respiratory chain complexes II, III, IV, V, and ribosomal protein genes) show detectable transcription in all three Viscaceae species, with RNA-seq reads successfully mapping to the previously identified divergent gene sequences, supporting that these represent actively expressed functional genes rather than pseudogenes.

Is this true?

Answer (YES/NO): YES